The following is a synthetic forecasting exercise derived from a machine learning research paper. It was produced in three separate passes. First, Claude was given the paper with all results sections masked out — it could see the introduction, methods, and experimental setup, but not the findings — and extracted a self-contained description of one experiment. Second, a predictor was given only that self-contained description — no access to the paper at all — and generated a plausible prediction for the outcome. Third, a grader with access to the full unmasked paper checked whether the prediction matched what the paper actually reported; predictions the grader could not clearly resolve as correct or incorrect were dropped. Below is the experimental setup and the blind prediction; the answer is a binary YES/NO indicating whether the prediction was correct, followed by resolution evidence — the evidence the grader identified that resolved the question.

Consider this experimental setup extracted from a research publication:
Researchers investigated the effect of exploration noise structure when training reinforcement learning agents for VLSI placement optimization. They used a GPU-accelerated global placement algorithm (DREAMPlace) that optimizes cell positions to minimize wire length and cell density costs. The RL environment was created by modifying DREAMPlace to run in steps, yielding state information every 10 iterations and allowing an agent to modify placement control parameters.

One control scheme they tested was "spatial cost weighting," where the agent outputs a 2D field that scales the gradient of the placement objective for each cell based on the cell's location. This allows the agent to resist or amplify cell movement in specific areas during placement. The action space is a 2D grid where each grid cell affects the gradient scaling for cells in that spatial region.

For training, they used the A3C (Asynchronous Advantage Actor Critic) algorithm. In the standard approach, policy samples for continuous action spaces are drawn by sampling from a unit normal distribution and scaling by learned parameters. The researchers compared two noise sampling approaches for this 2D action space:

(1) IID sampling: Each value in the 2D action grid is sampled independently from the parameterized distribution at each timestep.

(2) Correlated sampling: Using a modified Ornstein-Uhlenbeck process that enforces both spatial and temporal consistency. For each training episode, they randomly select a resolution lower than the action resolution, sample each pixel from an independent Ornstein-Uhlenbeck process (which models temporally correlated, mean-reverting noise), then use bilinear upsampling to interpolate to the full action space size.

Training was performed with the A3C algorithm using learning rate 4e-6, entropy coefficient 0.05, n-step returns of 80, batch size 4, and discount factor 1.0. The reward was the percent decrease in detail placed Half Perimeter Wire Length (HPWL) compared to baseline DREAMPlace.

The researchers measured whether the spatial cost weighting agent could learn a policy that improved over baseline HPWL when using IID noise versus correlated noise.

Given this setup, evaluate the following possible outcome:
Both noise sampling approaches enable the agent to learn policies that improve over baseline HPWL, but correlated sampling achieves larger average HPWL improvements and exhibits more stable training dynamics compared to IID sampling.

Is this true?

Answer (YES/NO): NO